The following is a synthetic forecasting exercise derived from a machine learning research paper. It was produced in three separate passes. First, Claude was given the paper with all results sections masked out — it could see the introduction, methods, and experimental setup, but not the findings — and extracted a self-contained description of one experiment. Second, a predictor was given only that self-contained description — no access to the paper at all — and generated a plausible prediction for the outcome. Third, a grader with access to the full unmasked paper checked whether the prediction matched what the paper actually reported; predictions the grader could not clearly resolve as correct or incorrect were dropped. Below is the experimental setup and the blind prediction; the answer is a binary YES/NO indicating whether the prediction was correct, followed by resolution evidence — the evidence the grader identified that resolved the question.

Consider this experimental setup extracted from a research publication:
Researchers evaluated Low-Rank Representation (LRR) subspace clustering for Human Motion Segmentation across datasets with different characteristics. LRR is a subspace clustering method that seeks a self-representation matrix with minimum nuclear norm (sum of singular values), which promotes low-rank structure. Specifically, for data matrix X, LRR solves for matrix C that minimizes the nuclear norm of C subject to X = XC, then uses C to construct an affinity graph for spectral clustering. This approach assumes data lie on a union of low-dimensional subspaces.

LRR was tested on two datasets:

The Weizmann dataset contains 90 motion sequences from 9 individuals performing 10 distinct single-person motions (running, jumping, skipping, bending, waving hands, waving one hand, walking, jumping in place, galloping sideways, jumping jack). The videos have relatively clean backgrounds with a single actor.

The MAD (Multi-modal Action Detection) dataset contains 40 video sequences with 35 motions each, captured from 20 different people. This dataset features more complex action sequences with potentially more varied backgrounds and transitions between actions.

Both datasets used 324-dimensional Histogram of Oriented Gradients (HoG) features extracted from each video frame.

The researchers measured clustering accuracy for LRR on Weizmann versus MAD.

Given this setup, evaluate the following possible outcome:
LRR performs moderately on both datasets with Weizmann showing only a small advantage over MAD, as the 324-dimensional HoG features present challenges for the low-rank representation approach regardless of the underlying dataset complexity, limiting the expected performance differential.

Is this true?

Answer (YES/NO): NO